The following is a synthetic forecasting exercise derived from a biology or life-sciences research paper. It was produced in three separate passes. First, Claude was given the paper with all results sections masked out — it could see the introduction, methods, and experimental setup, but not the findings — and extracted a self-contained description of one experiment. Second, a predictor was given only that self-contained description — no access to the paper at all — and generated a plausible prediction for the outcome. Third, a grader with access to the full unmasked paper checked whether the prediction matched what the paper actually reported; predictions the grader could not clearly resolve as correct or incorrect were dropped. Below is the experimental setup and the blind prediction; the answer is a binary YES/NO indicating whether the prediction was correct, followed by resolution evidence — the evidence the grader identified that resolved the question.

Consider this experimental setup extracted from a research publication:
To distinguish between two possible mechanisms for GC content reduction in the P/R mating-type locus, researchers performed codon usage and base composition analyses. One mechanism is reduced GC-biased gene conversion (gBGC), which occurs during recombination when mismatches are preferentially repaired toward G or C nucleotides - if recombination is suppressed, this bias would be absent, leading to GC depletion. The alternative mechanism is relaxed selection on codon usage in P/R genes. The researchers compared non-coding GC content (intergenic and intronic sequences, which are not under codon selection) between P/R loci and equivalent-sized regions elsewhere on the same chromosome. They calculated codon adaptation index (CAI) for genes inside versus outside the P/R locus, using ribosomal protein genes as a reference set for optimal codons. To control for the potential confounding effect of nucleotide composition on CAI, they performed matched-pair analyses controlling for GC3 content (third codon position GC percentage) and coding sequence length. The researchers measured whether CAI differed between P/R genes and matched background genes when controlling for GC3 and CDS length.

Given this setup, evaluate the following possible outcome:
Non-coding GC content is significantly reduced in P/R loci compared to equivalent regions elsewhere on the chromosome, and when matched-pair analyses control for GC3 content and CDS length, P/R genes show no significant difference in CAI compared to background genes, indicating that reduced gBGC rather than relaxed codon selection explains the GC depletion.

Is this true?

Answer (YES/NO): YES